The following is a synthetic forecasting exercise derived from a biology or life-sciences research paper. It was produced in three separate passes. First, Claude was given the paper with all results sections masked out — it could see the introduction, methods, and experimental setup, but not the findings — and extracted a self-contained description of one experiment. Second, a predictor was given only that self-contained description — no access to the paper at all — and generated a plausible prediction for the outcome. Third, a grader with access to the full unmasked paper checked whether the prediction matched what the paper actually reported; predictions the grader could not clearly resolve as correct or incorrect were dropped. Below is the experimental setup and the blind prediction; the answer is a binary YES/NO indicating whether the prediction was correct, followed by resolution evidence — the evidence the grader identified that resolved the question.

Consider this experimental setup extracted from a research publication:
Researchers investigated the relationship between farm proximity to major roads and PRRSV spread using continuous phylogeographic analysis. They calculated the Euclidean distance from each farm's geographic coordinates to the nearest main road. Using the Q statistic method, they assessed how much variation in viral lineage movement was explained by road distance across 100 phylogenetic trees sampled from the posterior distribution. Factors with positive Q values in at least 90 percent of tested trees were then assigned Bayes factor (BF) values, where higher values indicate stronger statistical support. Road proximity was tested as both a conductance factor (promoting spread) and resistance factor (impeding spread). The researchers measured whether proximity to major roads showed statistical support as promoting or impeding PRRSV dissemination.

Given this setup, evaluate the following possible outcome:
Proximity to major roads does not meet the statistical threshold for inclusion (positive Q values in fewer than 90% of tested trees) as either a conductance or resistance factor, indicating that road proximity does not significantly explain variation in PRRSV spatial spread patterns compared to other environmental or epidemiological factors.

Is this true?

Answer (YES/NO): NO